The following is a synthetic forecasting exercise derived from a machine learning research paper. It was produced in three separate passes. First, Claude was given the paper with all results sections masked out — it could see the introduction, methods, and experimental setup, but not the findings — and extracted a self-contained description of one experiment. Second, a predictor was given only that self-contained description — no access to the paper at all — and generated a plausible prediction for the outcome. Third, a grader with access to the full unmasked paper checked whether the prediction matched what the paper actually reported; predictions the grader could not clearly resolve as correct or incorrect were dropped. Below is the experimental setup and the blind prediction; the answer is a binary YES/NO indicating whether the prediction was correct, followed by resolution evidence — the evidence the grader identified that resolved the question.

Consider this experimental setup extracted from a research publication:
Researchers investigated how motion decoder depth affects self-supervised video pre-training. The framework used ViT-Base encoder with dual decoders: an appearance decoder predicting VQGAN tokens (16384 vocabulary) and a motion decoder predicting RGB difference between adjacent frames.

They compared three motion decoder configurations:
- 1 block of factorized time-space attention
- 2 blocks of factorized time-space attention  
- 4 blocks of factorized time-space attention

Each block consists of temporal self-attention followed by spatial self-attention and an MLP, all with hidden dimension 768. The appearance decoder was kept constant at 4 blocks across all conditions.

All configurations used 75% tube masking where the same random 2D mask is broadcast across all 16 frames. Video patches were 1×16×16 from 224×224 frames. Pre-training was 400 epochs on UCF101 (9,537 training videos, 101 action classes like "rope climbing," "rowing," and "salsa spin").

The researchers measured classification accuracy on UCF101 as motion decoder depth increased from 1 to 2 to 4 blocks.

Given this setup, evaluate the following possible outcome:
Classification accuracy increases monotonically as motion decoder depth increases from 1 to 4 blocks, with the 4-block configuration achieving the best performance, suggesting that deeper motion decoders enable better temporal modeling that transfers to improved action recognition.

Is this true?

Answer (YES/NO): NO